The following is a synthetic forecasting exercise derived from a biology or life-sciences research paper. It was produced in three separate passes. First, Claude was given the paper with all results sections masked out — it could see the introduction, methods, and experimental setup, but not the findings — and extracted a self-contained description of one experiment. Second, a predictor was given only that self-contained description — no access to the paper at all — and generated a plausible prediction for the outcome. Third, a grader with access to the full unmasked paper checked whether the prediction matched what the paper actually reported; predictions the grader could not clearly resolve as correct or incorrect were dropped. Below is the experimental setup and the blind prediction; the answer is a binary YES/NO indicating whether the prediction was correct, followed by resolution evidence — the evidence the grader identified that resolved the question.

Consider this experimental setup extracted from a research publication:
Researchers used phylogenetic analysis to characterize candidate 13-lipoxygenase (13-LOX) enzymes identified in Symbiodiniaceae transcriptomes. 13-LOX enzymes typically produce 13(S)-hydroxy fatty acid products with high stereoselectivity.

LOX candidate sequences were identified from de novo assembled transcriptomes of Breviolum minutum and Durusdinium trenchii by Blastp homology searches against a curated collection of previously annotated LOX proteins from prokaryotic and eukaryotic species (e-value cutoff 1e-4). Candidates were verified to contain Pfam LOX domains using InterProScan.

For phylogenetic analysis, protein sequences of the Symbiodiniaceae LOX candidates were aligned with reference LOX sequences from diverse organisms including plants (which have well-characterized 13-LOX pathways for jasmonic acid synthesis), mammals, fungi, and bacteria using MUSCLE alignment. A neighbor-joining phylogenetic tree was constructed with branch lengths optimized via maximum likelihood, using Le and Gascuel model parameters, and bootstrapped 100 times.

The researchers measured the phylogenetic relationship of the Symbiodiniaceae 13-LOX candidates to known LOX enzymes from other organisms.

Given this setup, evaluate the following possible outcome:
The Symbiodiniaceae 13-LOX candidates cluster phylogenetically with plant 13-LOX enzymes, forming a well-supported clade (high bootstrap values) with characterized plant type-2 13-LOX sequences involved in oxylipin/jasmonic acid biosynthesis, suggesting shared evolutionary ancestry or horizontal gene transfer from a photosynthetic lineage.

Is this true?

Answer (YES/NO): NO